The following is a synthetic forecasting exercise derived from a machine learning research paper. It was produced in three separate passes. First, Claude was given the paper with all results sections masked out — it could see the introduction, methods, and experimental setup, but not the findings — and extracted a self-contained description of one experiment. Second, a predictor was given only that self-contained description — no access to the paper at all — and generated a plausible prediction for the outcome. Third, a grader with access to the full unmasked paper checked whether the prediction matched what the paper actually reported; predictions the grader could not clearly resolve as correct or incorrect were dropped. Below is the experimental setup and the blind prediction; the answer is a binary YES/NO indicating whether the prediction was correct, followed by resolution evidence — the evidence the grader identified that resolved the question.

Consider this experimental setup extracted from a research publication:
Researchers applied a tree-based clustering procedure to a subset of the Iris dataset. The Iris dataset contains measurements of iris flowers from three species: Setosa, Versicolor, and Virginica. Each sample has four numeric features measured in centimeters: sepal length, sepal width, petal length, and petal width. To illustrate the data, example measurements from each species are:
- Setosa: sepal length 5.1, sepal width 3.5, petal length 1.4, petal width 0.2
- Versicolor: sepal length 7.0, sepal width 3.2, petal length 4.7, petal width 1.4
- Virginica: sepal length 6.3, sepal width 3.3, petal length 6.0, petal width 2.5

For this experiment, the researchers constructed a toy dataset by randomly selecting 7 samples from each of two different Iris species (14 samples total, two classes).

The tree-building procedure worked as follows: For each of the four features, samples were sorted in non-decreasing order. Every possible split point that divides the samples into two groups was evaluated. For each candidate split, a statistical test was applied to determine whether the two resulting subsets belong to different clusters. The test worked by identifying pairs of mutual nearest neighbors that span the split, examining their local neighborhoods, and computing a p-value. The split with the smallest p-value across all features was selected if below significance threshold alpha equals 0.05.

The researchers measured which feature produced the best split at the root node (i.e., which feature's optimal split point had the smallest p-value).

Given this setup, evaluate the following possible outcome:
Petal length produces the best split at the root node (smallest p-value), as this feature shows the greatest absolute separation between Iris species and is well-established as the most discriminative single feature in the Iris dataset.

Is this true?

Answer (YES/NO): YES